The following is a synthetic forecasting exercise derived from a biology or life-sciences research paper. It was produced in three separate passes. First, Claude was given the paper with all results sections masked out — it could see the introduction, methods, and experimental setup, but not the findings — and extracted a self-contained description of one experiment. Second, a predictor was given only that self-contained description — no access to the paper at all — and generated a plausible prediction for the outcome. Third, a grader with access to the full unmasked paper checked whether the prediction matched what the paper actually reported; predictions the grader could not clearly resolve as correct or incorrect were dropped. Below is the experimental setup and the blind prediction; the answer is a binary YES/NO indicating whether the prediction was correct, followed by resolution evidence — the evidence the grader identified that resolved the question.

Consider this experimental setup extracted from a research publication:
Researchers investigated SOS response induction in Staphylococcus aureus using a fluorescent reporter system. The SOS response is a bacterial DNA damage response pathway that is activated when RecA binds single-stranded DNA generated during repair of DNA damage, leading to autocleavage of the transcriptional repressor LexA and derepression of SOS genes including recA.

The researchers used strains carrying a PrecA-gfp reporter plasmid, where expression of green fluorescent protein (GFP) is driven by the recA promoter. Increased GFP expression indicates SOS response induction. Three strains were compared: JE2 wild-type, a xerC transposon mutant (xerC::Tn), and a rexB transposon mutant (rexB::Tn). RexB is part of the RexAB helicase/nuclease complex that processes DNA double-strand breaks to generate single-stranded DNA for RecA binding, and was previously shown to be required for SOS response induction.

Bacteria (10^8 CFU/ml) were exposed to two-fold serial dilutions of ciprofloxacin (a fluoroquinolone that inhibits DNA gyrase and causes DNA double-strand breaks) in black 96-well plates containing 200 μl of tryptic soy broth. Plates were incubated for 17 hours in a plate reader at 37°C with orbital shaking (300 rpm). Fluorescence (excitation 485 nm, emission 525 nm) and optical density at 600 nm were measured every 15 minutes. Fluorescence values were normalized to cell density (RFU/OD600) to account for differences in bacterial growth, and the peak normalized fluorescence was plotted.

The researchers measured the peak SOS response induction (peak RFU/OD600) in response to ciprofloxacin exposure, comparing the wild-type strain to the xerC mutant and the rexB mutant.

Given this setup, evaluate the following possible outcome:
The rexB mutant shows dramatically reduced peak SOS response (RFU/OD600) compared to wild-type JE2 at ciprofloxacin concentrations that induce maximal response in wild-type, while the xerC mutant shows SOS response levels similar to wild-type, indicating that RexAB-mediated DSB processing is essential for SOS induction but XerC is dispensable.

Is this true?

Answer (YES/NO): NO